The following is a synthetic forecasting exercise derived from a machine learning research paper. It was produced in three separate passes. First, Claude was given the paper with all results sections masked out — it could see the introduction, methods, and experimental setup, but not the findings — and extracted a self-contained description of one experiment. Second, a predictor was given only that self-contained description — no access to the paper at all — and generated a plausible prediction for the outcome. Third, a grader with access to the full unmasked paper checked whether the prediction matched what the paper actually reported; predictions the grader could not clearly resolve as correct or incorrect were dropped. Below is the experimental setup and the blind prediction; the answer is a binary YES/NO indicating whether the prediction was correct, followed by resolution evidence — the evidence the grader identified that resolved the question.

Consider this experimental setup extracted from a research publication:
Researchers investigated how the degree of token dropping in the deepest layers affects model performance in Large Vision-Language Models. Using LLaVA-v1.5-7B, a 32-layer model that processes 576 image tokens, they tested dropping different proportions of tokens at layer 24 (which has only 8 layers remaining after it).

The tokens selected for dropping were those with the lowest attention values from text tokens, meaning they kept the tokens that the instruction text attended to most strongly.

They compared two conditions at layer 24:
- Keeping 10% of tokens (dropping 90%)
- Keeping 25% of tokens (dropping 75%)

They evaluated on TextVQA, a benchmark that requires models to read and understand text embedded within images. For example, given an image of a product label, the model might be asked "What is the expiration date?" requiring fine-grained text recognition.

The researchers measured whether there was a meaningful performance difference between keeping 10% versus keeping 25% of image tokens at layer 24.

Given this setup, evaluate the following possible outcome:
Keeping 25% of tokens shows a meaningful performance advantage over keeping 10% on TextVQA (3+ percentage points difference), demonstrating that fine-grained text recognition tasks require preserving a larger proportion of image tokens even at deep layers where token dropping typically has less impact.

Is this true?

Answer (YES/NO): NO